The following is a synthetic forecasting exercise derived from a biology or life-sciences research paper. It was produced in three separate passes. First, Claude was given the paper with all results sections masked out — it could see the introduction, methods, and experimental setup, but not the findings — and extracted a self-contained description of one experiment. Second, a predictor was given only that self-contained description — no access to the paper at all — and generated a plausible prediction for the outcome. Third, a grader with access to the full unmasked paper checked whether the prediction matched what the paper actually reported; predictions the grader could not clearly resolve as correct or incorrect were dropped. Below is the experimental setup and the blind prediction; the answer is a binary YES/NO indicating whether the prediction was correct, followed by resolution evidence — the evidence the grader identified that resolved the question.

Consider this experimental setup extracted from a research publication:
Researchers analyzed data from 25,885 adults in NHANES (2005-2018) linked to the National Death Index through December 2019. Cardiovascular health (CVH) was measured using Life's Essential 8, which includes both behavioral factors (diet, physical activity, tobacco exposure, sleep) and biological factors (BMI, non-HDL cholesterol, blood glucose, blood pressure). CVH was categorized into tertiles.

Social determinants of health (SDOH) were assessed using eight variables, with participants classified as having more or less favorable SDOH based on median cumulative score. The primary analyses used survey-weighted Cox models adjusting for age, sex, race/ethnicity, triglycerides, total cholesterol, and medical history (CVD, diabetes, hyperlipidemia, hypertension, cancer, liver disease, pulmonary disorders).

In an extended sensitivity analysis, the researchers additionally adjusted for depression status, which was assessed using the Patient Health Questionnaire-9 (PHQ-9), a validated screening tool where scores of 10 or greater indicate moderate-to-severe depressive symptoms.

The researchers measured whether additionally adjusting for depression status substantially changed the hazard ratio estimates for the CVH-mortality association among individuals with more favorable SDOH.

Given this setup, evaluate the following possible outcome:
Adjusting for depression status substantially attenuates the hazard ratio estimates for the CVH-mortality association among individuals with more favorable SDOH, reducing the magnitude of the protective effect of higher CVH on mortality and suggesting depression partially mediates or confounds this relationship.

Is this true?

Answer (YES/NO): NO